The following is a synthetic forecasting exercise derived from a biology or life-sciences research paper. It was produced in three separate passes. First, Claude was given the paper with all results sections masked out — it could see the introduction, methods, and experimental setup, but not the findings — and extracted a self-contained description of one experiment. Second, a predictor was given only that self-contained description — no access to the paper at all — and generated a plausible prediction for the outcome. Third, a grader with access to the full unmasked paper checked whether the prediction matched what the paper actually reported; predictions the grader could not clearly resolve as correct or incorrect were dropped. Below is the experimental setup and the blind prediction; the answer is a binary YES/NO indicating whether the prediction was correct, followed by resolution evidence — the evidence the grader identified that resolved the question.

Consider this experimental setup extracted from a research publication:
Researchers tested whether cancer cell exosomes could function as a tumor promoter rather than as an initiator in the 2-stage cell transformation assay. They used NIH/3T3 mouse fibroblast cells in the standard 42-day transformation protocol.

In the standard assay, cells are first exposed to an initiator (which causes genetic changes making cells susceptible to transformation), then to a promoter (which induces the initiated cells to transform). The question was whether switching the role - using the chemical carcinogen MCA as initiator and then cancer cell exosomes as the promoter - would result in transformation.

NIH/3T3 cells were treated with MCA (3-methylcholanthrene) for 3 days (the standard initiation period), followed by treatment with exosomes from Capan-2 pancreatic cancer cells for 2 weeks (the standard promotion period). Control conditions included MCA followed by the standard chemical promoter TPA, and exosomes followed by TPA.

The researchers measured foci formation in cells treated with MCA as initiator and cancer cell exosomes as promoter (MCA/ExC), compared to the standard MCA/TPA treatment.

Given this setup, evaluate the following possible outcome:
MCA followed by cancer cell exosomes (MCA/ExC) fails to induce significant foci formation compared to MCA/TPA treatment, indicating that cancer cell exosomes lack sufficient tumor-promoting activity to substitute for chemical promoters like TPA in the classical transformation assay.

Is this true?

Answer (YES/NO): YES